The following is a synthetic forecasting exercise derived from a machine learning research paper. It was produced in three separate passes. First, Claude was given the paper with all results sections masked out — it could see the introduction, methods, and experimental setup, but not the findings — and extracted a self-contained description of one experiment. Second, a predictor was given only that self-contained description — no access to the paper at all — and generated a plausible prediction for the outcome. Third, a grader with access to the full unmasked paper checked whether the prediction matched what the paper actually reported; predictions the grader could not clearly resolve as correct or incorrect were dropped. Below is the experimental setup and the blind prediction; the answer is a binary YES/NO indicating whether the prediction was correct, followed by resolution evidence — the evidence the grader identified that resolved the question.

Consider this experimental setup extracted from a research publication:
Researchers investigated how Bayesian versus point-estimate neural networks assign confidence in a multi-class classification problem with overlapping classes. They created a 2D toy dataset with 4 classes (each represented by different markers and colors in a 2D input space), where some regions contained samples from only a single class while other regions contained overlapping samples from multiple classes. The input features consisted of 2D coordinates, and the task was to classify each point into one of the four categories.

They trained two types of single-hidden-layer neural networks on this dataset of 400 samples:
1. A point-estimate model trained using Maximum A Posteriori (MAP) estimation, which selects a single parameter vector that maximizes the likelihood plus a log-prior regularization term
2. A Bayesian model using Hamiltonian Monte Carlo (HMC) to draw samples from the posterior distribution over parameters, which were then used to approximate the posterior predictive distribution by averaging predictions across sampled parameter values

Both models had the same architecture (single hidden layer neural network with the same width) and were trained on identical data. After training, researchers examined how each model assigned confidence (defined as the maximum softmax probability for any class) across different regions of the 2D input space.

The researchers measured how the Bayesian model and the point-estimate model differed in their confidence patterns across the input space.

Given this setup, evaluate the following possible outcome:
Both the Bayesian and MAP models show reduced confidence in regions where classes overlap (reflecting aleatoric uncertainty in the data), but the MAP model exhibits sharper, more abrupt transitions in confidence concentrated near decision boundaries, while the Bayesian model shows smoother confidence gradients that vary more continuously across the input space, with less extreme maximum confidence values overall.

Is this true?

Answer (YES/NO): NO